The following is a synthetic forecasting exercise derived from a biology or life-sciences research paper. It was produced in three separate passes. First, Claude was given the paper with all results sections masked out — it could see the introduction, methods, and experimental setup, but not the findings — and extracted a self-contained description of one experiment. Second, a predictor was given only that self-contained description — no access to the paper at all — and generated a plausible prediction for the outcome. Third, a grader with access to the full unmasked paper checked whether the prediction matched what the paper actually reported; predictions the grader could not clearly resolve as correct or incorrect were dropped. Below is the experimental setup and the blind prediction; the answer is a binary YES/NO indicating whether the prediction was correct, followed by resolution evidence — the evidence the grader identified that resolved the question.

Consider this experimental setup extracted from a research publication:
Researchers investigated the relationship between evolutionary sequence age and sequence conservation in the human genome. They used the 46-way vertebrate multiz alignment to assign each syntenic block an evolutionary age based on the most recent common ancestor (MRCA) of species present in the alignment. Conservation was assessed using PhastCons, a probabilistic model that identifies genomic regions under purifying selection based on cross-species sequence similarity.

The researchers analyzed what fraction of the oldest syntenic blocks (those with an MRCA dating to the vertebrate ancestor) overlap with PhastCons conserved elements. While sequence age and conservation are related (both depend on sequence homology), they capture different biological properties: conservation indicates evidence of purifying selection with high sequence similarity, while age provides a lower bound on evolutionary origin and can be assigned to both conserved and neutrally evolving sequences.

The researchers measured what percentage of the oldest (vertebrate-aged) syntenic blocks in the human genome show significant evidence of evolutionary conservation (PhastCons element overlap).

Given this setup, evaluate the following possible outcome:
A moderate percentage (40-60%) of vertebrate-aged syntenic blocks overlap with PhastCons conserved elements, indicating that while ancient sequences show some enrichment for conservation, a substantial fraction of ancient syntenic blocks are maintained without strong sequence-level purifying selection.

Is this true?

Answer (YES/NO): NO